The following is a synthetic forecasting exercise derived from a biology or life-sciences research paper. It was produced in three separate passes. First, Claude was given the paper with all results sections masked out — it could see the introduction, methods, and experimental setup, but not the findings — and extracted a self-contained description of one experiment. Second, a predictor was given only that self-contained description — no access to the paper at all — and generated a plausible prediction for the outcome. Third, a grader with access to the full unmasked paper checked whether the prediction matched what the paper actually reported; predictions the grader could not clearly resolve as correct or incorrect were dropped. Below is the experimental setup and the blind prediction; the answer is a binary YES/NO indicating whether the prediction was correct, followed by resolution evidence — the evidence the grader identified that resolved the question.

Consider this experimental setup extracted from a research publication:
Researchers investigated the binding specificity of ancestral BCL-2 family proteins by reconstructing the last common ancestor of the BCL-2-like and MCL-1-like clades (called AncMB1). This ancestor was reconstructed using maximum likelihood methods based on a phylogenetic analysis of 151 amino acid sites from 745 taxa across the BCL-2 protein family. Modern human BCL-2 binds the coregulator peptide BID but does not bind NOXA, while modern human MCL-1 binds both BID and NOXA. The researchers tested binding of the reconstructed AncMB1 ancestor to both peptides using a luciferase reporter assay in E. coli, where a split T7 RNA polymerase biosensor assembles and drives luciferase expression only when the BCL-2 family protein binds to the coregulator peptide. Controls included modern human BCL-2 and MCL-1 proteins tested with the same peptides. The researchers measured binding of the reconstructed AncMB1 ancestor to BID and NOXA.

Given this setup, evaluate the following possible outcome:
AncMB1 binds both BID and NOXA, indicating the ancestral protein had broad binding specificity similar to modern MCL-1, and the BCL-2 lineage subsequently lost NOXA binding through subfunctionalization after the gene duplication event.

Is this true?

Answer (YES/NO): YES